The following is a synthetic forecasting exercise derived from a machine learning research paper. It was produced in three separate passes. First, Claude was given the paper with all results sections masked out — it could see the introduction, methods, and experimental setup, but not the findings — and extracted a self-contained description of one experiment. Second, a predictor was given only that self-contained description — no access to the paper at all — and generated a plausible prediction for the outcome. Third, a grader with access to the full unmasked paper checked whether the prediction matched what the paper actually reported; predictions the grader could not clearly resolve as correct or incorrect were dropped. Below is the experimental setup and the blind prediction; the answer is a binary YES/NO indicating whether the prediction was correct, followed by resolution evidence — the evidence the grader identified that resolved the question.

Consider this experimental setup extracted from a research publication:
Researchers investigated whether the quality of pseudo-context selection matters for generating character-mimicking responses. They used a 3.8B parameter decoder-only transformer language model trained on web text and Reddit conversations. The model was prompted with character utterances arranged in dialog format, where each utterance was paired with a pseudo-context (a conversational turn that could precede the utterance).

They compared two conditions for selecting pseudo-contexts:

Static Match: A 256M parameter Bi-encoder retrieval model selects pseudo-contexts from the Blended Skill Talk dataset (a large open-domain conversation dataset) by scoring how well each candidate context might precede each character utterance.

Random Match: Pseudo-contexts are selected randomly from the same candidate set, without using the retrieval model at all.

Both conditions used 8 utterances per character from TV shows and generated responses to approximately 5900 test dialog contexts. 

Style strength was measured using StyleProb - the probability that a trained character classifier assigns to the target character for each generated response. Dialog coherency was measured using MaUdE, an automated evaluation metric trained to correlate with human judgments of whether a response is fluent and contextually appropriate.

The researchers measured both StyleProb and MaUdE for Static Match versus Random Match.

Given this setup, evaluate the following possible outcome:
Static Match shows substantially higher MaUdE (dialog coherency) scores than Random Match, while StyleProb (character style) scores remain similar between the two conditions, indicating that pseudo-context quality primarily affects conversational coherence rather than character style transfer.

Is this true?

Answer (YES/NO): NO